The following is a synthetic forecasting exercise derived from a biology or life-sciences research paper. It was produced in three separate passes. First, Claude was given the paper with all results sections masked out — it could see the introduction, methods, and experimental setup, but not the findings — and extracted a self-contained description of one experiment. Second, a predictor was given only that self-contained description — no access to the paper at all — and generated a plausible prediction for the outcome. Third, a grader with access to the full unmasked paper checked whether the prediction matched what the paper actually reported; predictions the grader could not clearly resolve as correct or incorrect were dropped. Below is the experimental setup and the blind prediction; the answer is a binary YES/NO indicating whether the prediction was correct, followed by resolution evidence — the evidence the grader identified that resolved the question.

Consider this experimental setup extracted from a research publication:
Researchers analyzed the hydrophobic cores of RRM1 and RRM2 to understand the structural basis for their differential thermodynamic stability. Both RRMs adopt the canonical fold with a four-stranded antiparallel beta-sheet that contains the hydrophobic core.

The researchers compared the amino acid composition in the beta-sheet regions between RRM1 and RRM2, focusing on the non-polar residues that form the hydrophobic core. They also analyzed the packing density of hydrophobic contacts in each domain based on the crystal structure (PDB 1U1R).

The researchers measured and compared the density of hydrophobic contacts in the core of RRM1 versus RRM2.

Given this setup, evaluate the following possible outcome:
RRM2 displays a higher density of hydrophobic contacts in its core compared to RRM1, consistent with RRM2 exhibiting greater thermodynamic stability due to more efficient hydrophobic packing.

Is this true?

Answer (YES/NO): NO